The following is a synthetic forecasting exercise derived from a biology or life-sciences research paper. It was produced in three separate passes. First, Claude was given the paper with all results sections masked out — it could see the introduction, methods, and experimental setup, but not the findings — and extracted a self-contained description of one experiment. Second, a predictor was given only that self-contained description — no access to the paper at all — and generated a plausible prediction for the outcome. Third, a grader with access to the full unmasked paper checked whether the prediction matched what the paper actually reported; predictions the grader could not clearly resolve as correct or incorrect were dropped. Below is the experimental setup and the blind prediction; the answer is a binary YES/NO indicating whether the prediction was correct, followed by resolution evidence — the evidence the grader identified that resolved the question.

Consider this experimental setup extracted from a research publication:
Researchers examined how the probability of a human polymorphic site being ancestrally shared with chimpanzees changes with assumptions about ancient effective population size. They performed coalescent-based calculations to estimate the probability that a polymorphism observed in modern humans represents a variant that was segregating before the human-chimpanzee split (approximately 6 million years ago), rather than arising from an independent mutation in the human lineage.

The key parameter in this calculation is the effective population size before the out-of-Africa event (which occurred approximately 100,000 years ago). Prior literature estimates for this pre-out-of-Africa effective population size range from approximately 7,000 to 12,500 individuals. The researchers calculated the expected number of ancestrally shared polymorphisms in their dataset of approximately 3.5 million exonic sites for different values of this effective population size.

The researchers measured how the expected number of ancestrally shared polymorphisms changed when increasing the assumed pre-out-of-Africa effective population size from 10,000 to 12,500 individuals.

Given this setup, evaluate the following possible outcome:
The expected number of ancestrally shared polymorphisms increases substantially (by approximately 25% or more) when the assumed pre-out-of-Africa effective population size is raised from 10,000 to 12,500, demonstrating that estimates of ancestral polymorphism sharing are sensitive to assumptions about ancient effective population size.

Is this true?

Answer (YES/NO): YES